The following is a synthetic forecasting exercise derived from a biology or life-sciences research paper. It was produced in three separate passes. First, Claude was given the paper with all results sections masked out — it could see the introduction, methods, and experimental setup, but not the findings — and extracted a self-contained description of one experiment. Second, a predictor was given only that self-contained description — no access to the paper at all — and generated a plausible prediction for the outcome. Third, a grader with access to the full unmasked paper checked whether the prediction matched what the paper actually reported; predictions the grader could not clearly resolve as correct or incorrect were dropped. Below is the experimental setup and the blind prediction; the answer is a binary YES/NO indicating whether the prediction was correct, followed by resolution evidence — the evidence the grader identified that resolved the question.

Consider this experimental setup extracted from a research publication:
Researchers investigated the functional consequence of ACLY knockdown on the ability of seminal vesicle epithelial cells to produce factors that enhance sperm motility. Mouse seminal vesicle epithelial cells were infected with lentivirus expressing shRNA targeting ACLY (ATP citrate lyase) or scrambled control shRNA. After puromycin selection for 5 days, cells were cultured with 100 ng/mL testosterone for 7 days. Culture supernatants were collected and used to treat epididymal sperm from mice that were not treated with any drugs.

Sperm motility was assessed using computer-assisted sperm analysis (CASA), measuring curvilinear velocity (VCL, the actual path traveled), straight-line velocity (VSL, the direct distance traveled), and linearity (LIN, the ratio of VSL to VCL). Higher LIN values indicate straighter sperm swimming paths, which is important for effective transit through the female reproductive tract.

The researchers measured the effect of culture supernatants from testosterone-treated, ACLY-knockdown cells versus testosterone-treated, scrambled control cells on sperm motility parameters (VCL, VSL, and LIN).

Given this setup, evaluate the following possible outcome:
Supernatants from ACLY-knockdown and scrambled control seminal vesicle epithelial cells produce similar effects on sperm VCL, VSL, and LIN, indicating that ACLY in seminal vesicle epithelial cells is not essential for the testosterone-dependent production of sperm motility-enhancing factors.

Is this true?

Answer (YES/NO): NO